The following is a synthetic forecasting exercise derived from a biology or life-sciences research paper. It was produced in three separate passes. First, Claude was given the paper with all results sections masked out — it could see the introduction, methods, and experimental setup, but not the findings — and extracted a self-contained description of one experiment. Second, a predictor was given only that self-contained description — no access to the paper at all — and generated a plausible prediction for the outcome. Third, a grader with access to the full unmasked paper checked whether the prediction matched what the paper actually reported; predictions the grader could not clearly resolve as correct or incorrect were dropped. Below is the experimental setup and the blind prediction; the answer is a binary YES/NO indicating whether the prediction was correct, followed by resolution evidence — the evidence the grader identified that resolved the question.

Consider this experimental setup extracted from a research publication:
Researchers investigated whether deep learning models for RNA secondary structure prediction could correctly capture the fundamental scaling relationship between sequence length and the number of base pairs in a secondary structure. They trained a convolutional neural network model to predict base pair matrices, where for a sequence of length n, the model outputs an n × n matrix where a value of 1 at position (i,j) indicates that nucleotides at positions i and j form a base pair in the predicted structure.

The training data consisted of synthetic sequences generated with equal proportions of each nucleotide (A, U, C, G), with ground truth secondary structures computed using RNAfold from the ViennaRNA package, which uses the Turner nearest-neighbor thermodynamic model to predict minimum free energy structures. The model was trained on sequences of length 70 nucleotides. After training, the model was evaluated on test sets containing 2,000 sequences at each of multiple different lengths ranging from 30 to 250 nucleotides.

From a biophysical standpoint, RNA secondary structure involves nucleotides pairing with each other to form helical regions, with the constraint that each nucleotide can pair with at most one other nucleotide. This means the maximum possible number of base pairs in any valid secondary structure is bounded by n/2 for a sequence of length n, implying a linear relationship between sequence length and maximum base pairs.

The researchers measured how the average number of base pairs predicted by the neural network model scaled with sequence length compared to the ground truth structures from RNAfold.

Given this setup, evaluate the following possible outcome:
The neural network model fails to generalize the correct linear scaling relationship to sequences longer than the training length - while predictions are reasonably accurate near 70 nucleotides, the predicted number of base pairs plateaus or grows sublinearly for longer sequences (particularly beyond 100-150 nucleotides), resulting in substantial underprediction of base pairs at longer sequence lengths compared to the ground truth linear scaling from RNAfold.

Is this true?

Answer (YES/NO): NO